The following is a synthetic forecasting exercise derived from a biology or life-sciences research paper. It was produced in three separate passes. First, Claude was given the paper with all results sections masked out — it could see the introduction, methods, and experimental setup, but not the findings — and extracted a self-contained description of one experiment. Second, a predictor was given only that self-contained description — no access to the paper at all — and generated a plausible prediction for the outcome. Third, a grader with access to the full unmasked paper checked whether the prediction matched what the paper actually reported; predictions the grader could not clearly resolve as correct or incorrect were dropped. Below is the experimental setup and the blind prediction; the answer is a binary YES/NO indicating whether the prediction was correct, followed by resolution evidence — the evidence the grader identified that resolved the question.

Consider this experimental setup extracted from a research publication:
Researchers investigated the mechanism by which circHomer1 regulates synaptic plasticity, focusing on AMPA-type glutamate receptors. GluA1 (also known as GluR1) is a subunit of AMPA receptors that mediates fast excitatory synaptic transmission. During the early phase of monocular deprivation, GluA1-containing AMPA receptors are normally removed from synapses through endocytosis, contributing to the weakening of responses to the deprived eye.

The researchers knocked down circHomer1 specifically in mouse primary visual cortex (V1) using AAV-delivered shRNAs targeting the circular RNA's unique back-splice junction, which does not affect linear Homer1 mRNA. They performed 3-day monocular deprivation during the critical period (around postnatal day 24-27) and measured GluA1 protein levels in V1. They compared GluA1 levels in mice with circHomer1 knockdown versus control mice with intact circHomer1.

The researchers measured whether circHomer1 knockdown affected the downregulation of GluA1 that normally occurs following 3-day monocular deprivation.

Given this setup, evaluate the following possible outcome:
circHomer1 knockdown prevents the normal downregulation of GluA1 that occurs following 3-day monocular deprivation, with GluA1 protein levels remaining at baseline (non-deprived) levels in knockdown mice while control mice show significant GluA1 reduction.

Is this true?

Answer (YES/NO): YES